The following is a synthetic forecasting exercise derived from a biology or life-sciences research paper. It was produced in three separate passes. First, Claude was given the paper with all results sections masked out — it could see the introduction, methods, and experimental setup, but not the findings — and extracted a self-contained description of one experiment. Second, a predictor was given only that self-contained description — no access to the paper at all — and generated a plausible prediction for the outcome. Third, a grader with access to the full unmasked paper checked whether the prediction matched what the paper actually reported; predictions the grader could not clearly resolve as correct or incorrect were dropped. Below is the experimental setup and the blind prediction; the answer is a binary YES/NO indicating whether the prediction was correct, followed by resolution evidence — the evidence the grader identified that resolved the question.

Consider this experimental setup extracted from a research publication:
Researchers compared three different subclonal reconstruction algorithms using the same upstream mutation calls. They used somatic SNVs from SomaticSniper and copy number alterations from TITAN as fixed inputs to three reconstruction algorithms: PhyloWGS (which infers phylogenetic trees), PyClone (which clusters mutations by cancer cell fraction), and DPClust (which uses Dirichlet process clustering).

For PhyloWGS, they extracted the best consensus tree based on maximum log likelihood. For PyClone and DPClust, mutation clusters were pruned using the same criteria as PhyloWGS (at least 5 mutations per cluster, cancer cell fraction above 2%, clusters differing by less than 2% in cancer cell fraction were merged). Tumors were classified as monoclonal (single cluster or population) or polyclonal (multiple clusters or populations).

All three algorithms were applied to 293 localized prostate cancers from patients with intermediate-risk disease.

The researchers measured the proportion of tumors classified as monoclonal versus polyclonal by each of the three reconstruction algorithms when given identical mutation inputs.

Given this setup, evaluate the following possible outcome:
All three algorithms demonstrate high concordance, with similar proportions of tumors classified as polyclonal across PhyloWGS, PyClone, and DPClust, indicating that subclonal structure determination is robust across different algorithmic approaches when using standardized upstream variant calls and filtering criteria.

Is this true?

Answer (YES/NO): NO